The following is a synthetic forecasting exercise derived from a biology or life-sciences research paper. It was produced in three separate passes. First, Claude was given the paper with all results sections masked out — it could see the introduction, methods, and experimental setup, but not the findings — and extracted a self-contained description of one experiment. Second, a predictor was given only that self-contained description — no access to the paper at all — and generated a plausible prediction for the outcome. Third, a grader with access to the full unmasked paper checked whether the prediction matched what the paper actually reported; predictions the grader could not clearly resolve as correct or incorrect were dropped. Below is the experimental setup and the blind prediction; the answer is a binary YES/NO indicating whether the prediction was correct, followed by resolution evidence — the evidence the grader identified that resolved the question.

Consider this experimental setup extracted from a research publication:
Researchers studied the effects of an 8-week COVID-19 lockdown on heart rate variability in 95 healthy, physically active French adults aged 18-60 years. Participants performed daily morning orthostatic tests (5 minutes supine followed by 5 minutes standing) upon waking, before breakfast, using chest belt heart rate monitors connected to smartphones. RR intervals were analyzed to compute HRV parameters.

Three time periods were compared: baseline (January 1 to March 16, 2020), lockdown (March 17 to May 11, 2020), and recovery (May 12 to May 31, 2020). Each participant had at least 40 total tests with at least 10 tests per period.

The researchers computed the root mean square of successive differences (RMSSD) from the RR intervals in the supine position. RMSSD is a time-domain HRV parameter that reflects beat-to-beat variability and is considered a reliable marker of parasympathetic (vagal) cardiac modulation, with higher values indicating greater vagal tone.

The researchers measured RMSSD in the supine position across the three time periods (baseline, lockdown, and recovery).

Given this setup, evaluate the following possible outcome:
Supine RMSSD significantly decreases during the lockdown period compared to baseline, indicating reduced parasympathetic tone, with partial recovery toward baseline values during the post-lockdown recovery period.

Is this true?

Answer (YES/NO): NO